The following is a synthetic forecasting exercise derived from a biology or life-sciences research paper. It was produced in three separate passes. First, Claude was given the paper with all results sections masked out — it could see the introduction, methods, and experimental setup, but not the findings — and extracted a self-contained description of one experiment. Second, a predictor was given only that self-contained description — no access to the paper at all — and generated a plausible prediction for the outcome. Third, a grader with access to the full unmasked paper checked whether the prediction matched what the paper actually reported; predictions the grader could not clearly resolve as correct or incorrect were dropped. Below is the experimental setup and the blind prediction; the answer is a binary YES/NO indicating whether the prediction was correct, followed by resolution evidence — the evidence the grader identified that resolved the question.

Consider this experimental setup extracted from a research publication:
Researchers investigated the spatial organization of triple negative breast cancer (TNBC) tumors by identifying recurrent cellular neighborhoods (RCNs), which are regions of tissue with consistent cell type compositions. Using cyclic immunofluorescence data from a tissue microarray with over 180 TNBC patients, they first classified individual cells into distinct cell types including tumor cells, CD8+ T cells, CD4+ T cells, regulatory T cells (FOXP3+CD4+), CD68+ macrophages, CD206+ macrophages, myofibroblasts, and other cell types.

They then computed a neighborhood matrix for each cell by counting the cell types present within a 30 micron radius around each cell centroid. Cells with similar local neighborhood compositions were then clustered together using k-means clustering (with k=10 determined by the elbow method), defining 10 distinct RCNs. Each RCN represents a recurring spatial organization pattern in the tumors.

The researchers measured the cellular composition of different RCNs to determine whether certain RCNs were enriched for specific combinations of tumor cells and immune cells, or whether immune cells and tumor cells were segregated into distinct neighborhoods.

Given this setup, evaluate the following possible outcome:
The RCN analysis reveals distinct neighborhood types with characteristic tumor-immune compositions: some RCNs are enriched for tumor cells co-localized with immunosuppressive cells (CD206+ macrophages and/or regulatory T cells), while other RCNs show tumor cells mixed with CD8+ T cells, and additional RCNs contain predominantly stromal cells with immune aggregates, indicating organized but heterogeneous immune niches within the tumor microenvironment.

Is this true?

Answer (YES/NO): YES